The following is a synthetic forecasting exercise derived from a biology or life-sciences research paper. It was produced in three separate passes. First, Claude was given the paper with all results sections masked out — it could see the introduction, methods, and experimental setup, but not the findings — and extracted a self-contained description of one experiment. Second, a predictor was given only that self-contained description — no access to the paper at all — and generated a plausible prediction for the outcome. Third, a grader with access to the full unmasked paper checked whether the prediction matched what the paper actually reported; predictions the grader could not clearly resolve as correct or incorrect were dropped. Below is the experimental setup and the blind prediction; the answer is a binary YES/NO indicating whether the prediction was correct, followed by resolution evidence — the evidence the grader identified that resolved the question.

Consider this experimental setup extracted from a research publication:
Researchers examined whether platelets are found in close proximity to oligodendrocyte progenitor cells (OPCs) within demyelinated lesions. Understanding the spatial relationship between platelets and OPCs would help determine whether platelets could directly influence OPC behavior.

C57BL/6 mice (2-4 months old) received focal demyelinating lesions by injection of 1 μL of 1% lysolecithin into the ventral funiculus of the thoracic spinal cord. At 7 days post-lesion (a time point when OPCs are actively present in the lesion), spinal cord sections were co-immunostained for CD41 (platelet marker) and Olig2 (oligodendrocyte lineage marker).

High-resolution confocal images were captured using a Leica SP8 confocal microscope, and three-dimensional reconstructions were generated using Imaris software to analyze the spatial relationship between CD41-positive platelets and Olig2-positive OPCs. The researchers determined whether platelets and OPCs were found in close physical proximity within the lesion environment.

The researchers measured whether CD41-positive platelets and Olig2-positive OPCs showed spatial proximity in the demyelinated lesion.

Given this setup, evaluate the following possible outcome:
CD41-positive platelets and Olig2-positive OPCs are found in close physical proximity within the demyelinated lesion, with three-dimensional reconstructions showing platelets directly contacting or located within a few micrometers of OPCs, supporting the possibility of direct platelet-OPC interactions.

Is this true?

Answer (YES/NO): YES